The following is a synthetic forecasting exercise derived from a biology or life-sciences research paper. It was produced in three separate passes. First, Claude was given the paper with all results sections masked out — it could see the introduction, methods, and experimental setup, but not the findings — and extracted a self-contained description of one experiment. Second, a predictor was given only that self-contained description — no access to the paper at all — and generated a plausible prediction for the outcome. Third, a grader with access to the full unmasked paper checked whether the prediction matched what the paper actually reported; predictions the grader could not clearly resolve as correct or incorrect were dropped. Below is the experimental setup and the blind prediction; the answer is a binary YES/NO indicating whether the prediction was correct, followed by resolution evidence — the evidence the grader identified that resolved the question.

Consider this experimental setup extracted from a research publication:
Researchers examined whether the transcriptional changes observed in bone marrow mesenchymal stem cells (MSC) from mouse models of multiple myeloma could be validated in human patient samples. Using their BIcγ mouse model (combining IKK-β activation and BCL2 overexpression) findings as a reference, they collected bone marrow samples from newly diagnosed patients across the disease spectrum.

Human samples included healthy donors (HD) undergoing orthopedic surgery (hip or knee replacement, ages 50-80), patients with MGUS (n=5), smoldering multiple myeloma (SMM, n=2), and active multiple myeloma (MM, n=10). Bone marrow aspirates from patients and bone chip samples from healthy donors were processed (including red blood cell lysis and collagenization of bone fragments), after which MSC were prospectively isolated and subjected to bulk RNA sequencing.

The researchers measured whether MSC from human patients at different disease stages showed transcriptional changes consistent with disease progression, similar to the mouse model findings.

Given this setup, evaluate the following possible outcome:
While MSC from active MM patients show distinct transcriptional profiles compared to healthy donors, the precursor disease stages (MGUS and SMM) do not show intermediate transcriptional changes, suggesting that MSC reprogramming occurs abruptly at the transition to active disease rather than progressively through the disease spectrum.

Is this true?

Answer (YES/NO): NO